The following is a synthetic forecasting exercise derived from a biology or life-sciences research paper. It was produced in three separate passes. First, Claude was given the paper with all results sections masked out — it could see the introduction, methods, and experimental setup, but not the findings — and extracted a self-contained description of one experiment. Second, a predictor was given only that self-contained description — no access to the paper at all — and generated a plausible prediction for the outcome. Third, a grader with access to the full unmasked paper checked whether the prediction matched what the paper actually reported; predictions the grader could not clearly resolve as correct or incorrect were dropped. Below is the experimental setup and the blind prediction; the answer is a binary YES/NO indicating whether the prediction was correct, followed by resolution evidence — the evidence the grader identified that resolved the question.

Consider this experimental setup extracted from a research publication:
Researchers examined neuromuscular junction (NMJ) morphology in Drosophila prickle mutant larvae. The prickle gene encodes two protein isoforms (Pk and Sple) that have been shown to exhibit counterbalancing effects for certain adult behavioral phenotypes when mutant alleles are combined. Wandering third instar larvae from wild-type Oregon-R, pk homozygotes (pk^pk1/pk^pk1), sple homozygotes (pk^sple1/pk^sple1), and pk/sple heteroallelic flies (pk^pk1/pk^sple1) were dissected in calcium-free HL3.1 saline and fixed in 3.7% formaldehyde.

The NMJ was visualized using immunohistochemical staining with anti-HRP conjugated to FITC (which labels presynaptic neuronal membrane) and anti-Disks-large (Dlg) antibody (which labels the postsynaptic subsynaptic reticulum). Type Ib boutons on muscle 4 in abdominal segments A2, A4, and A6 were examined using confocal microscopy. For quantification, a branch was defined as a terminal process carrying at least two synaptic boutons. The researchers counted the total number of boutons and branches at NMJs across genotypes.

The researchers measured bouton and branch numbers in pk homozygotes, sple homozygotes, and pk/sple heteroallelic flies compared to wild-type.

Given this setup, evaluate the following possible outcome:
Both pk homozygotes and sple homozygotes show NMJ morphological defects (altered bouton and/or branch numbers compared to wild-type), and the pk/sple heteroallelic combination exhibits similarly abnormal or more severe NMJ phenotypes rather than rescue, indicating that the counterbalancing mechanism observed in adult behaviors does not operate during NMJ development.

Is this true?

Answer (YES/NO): YES